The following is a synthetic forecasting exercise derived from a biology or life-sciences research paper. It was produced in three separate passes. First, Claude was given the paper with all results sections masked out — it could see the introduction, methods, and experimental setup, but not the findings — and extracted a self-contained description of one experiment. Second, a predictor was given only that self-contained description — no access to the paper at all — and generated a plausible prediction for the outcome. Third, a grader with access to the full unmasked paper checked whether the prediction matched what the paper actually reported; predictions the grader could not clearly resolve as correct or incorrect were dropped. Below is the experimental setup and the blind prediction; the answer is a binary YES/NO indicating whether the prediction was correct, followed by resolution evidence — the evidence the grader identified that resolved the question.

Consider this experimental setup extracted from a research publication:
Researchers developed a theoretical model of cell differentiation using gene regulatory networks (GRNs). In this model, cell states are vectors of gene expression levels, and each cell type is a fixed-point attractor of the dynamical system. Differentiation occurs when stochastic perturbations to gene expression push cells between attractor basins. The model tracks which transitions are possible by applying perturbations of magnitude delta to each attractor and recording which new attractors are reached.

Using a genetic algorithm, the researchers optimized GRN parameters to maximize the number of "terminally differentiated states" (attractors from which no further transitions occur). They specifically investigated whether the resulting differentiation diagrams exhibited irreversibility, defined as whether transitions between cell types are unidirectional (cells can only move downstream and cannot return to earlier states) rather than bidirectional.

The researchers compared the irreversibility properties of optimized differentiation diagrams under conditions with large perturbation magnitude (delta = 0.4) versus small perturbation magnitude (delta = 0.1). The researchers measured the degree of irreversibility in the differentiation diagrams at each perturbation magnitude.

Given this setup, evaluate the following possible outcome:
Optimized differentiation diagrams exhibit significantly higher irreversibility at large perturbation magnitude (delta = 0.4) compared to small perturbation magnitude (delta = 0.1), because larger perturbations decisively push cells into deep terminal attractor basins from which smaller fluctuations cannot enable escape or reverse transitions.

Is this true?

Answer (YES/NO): YES